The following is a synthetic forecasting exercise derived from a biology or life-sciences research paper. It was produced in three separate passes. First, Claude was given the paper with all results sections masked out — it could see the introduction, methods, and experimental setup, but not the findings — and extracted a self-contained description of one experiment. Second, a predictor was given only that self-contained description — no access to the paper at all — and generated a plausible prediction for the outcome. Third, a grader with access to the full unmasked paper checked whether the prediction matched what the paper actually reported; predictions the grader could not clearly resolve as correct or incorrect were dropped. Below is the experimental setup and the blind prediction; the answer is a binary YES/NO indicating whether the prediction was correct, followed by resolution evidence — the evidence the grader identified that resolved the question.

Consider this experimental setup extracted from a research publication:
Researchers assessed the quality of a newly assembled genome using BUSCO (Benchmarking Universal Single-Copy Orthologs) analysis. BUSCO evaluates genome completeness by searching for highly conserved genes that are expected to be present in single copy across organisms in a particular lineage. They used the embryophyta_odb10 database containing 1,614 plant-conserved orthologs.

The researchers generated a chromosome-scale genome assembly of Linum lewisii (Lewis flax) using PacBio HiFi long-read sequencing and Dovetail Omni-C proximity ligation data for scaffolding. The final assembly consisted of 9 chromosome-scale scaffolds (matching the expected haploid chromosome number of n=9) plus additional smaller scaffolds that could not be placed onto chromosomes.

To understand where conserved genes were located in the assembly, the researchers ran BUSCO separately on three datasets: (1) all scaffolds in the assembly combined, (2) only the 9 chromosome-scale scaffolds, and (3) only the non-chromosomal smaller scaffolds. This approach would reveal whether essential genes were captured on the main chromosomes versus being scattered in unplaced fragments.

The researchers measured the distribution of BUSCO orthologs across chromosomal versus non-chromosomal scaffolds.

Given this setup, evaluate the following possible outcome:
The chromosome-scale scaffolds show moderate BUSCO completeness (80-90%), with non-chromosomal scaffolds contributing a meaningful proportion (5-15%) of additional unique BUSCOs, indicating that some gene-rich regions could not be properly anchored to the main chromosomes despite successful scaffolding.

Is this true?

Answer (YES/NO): NO